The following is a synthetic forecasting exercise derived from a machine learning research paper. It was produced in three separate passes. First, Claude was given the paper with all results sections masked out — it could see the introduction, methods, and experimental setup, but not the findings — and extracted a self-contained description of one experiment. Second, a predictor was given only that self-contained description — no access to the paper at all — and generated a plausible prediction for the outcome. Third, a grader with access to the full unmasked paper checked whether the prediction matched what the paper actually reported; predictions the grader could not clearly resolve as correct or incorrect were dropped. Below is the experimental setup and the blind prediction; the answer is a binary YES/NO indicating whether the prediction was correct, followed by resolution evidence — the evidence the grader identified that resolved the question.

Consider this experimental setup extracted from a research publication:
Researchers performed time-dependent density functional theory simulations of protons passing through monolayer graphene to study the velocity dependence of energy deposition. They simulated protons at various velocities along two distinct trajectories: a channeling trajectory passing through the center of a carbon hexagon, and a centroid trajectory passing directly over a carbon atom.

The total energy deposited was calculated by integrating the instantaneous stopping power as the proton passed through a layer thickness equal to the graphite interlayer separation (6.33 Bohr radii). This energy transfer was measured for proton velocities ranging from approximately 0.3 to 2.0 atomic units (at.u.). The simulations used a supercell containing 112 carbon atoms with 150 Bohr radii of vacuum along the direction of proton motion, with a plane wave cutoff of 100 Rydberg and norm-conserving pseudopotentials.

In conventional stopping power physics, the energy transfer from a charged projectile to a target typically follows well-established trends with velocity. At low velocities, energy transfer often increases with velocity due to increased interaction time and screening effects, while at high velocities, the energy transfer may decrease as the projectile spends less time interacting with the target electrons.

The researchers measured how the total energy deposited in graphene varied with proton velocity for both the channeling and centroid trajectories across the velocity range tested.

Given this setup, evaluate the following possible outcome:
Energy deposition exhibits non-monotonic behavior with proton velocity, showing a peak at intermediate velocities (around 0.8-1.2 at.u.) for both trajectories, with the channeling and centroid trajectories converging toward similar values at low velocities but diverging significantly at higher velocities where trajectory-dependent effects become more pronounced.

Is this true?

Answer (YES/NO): NO